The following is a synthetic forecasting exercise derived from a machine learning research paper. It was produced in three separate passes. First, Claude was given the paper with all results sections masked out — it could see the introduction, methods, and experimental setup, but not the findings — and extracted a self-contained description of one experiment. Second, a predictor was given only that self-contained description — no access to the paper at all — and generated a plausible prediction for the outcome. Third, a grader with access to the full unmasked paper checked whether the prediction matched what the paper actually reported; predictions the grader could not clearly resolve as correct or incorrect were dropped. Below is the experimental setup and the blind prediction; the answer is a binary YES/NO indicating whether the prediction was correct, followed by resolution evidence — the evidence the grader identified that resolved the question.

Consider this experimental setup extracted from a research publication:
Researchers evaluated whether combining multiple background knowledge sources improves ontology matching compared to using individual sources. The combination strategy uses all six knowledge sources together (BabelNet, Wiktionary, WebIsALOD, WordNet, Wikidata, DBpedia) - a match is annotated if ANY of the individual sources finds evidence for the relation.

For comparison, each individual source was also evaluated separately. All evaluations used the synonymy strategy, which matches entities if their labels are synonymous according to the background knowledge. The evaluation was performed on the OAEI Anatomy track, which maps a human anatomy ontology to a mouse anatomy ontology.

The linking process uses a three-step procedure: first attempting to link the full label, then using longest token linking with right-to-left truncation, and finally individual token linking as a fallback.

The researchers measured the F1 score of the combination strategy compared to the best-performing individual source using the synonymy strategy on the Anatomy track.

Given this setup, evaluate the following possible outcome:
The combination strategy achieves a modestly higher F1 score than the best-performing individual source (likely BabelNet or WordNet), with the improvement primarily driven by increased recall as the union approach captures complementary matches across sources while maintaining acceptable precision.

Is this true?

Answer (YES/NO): NO